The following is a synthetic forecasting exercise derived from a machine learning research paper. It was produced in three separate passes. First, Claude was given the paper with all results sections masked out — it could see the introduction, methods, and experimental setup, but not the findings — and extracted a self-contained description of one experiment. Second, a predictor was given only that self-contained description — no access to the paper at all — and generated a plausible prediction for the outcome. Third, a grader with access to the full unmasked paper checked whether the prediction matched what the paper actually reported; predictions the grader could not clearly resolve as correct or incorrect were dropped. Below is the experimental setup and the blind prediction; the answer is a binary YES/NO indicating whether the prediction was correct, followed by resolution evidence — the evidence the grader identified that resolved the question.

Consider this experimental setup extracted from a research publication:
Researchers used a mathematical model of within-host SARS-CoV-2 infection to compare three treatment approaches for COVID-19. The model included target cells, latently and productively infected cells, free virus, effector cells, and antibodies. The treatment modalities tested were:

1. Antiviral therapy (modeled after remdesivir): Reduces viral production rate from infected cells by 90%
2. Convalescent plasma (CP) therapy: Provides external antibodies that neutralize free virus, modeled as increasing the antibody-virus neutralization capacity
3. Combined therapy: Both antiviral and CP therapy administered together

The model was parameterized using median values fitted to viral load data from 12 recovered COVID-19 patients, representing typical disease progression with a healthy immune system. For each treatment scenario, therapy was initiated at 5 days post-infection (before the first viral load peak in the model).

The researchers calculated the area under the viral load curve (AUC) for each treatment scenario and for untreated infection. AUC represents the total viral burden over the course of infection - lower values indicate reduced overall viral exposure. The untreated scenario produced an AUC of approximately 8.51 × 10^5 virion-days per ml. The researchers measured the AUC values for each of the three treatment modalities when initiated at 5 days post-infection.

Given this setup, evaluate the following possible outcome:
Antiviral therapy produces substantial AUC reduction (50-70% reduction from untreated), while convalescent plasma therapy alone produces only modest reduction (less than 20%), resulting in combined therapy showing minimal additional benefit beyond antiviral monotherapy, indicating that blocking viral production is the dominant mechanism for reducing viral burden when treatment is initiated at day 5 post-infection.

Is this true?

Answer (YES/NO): NO